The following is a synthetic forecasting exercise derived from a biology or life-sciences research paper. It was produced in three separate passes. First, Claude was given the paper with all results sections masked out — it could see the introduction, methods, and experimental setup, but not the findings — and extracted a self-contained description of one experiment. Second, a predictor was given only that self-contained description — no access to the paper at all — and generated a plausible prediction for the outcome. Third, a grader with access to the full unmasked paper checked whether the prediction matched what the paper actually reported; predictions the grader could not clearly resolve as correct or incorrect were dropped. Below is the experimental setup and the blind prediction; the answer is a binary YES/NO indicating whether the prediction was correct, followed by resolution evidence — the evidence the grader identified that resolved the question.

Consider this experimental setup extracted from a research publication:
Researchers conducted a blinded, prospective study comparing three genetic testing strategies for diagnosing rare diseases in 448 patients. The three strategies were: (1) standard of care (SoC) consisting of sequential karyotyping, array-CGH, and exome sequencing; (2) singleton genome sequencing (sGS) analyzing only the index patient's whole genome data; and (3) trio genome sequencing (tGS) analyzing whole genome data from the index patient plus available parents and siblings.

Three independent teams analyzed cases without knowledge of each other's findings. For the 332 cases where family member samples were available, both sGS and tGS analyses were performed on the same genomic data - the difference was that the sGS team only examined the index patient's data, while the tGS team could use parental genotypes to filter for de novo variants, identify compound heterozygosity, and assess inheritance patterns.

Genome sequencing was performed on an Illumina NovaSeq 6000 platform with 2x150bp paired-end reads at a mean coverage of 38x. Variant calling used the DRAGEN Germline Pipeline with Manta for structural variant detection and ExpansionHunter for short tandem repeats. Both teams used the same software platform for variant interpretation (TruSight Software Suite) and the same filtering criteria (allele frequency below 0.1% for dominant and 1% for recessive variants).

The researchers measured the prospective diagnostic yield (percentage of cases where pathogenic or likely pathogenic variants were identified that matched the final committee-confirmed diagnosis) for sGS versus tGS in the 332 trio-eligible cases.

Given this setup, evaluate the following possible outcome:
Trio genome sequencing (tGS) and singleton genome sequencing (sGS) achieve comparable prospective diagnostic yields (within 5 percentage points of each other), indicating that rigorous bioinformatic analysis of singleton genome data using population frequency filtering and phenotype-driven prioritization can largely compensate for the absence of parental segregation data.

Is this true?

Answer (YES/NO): NO